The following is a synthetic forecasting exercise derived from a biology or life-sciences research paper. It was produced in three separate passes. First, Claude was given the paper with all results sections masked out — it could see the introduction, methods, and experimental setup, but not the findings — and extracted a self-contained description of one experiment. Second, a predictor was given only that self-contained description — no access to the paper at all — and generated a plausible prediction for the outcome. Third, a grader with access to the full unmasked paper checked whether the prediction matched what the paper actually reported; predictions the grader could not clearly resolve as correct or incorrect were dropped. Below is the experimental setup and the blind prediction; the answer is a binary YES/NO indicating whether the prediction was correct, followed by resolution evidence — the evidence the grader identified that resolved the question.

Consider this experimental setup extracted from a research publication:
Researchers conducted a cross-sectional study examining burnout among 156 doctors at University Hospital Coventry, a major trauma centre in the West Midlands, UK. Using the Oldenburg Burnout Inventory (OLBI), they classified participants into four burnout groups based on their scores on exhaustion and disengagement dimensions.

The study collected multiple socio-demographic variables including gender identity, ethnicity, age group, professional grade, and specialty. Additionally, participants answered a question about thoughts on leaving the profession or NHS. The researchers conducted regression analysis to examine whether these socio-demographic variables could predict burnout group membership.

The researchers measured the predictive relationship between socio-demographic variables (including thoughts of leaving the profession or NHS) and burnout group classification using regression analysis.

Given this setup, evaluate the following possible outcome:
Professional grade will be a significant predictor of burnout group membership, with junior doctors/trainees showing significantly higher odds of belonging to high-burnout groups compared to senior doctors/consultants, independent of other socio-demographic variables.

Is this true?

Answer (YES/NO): NO